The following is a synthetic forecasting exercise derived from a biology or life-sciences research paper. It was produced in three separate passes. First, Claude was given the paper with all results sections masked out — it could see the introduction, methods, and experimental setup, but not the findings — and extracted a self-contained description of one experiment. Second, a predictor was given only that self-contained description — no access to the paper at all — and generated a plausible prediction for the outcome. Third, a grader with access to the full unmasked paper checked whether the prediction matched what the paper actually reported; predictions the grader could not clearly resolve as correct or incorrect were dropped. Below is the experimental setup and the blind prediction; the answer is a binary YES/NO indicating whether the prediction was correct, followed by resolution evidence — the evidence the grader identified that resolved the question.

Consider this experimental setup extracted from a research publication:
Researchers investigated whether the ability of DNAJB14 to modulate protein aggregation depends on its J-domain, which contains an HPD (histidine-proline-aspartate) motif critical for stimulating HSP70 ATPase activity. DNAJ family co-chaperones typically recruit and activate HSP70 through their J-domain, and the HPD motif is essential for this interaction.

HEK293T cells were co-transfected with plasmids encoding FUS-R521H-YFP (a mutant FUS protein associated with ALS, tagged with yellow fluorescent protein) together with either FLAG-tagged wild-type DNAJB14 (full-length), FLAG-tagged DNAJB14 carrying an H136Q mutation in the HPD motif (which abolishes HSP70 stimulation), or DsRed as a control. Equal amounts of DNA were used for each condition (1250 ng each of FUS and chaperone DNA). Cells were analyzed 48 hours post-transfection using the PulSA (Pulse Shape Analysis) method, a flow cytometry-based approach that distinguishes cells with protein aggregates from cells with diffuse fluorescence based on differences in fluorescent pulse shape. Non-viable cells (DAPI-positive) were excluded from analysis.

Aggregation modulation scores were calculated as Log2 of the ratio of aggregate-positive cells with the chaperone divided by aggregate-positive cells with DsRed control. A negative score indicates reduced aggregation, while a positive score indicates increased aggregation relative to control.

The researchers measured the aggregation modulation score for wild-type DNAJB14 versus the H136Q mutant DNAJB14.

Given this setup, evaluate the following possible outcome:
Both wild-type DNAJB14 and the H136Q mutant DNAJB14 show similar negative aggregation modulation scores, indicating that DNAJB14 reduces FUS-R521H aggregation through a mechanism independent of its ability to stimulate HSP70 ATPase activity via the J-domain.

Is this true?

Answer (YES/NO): NO